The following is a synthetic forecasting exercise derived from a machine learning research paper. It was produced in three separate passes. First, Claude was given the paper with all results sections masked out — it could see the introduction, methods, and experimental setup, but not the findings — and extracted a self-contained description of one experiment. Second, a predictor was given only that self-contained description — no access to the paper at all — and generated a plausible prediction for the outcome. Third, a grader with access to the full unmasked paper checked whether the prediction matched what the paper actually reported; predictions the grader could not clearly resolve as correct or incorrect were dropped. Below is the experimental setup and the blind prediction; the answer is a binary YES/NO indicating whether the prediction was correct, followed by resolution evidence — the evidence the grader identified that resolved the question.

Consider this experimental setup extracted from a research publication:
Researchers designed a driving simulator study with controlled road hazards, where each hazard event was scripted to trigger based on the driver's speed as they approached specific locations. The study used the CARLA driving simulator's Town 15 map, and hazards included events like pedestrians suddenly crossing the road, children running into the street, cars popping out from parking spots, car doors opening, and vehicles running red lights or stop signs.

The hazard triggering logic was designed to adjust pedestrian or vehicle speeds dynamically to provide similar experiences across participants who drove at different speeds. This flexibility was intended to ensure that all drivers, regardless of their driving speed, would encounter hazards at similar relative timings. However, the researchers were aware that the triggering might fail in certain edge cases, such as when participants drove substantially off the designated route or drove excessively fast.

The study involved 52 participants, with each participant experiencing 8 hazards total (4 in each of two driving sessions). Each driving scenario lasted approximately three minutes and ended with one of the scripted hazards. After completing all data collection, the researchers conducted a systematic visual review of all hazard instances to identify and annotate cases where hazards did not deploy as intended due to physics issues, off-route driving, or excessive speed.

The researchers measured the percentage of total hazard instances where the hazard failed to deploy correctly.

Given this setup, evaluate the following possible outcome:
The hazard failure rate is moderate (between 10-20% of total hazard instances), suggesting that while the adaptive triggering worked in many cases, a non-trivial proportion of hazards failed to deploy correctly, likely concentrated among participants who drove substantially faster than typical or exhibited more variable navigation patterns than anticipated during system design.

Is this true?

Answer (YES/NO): NO